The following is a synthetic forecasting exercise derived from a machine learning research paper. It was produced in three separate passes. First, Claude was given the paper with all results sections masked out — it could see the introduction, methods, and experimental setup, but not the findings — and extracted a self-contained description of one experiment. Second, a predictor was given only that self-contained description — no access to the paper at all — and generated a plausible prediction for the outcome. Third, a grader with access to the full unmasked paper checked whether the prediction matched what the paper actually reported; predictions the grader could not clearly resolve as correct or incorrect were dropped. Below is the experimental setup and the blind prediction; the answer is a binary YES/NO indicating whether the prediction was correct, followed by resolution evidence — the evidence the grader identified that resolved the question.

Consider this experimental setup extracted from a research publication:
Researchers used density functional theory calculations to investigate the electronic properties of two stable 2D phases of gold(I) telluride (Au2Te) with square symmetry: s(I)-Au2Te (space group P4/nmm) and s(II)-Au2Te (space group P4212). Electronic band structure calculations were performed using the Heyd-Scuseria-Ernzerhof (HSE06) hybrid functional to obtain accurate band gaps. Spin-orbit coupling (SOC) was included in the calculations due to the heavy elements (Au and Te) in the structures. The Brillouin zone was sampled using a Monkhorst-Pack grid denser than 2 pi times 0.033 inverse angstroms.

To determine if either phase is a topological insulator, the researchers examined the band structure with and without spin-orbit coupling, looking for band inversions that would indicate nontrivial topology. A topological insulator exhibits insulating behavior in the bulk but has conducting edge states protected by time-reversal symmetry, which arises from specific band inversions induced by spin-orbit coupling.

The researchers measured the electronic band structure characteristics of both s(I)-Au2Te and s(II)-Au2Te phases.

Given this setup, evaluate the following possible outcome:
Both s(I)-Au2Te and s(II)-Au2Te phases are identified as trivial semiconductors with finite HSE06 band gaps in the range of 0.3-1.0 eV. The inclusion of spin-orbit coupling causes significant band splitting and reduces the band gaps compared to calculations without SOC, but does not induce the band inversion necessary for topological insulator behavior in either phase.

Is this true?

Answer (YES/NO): NO